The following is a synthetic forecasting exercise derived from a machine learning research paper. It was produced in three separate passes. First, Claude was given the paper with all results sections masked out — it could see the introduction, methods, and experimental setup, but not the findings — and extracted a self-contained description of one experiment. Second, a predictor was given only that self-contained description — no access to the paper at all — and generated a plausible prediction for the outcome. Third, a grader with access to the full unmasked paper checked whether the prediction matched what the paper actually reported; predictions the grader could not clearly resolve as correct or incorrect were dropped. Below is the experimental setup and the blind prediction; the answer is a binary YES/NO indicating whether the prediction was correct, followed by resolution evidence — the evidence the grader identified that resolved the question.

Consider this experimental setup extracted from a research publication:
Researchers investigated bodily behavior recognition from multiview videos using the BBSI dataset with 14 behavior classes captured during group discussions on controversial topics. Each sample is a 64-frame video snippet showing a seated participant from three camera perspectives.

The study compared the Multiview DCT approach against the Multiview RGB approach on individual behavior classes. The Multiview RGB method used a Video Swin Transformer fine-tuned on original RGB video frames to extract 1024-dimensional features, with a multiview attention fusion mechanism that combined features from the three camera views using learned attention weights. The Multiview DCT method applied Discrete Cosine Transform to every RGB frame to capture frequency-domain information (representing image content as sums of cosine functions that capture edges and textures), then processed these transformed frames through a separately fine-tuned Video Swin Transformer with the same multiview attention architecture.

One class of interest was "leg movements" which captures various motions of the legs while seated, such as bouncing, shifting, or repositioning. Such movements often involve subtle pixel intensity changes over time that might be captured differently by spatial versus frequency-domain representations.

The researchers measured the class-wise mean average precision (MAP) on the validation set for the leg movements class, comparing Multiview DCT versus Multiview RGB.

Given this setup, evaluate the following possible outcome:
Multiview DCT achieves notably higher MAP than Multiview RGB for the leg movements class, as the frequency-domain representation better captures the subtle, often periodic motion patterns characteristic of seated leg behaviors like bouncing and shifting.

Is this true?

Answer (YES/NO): YES